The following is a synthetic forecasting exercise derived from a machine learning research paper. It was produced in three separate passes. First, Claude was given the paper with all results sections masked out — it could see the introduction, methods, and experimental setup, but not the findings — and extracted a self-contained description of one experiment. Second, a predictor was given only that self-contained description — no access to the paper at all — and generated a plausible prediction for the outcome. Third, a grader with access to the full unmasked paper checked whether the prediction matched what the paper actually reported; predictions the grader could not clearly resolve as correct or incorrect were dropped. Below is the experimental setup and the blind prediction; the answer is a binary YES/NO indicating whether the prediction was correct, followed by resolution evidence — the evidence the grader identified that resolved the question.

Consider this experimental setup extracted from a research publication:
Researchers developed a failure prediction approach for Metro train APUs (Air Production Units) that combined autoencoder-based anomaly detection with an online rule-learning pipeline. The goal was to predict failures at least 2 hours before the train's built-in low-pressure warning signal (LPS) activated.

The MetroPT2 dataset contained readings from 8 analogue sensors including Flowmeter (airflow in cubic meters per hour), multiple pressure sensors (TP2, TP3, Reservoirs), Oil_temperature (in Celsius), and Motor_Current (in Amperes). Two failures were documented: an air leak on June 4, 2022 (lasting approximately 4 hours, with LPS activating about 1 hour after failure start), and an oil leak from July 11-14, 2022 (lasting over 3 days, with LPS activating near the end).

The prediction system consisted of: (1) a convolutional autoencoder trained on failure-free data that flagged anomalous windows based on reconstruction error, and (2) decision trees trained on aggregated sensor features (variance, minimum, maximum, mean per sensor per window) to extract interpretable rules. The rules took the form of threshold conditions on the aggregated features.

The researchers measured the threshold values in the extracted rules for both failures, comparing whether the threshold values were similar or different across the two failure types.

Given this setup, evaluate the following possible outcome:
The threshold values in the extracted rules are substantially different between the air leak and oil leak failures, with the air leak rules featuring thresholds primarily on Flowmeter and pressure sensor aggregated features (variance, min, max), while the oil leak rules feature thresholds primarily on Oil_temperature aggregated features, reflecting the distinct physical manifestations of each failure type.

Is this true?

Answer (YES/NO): NO